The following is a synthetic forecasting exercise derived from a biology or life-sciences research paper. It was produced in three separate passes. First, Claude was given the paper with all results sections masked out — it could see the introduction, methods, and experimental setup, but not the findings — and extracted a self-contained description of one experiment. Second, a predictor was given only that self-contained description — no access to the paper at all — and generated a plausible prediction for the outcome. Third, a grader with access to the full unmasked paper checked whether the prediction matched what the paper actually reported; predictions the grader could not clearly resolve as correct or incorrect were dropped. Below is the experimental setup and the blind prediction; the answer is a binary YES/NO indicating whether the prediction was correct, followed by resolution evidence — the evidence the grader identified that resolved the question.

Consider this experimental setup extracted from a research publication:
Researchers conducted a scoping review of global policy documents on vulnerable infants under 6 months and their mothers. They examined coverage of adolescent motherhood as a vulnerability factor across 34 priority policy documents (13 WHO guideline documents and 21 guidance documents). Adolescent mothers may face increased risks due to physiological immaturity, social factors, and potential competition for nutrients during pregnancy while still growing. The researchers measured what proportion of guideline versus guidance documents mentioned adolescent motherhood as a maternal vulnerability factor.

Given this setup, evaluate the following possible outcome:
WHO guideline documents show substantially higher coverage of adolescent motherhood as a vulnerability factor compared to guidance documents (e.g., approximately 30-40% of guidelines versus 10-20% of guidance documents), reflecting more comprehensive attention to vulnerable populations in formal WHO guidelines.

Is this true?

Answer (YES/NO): NO